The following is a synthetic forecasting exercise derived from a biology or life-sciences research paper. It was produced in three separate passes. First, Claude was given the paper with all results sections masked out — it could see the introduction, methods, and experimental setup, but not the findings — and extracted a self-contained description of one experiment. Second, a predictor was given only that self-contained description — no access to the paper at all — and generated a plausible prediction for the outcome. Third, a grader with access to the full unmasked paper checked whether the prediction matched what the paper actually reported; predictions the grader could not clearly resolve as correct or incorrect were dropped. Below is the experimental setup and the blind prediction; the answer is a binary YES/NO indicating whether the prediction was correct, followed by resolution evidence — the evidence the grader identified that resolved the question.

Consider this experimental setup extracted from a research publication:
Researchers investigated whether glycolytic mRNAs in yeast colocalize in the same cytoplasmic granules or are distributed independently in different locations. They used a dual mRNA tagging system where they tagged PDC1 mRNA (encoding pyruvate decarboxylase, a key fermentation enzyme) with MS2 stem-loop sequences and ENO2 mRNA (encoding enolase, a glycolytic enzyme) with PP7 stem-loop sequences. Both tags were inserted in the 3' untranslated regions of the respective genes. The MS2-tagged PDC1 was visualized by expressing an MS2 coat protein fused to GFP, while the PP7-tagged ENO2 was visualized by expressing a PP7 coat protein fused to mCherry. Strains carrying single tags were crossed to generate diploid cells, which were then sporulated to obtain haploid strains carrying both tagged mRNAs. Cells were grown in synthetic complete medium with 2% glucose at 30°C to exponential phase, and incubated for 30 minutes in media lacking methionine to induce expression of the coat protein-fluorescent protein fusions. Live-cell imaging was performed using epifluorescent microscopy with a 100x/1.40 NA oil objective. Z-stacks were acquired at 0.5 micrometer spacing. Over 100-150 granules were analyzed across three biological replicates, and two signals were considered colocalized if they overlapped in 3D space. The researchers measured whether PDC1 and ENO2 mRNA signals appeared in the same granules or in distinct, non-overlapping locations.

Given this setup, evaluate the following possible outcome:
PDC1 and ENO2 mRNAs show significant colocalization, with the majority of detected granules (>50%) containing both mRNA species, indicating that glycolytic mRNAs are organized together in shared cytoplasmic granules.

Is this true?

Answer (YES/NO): YES